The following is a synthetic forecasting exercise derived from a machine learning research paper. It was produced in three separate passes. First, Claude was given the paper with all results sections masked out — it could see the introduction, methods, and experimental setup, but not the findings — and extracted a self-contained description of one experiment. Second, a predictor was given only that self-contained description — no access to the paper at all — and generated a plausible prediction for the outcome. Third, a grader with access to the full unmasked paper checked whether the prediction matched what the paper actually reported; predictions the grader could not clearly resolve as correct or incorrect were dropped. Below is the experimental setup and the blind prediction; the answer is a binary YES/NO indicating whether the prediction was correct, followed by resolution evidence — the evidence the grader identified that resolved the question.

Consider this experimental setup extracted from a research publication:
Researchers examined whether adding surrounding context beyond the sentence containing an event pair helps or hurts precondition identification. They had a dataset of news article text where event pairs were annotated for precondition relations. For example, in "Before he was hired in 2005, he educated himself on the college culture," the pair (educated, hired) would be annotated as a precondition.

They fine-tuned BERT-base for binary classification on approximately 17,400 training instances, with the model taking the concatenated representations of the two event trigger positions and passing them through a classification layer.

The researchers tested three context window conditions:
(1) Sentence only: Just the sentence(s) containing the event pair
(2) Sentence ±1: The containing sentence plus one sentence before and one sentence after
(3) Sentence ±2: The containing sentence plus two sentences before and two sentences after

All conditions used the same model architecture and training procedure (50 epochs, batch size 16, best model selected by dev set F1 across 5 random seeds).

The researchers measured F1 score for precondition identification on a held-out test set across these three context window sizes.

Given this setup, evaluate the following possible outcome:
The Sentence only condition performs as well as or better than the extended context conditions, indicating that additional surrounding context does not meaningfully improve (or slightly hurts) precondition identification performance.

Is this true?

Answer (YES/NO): YES